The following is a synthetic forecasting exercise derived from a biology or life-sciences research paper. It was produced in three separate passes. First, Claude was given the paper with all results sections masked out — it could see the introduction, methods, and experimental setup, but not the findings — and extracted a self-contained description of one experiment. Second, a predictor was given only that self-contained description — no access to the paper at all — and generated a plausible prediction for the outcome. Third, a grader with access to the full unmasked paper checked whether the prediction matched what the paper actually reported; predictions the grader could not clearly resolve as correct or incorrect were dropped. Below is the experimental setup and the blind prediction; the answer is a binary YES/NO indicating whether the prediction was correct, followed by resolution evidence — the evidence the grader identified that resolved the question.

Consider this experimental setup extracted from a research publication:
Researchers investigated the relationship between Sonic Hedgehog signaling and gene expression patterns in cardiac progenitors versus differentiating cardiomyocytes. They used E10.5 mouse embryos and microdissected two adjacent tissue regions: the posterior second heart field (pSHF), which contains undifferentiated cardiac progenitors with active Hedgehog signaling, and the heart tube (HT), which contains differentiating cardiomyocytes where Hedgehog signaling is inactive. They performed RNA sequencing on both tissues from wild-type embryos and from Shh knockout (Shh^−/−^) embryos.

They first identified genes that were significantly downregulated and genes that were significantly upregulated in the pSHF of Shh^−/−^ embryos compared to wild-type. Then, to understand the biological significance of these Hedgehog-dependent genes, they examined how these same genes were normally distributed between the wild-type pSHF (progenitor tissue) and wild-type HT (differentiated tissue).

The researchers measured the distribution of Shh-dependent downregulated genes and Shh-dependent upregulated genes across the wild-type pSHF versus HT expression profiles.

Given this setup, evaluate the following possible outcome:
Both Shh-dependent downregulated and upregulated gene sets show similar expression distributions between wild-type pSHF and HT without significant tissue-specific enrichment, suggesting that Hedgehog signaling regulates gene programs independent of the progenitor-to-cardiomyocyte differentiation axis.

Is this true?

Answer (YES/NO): NO